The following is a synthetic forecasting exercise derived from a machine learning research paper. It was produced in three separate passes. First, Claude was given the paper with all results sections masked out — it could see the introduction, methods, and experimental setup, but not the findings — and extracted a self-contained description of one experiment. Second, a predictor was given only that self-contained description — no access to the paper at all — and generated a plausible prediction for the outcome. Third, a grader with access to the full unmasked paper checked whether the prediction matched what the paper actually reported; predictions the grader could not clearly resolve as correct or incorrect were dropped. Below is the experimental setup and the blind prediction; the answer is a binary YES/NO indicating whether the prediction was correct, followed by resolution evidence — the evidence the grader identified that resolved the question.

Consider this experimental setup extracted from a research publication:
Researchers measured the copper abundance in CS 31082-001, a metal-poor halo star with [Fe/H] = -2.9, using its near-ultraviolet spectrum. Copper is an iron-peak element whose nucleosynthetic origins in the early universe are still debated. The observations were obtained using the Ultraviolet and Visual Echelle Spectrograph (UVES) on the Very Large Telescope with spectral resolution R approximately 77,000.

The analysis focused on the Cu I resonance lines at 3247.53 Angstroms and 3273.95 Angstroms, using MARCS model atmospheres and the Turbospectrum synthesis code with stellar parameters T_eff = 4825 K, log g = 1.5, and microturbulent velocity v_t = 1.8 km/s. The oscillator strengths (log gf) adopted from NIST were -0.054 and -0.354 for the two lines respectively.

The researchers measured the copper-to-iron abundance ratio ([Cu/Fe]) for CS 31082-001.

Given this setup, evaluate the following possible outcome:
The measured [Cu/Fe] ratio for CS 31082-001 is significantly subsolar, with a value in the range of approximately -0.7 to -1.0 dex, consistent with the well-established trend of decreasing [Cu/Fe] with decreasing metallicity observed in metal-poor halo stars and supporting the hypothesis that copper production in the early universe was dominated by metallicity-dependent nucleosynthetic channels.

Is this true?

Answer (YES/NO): YES